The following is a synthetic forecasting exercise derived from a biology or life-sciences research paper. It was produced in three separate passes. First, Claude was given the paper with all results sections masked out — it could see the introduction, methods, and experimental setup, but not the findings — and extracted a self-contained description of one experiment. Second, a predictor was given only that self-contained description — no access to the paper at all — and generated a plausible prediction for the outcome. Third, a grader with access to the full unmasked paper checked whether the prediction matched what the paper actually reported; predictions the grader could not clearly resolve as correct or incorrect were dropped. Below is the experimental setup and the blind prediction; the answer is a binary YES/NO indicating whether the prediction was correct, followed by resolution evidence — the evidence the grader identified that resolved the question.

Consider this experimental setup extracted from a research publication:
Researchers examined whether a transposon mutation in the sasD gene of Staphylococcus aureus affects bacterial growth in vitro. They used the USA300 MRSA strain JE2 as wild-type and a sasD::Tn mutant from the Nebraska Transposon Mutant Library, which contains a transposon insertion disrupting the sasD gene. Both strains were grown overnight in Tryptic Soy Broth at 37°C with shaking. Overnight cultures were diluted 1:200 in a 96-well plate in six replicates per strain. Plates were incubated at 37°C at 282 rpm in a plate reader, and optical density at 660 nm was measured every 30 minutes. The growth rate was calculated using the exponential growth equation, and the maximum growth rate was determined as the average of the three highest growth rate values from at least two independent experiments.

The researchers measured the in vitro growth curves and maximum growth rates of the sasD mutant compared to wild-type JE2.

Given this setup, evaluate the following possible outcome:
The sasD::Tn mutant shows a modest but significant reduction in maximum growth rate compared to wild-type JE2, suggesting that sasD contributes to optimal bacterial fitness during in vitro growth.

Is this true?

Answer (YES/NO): NO